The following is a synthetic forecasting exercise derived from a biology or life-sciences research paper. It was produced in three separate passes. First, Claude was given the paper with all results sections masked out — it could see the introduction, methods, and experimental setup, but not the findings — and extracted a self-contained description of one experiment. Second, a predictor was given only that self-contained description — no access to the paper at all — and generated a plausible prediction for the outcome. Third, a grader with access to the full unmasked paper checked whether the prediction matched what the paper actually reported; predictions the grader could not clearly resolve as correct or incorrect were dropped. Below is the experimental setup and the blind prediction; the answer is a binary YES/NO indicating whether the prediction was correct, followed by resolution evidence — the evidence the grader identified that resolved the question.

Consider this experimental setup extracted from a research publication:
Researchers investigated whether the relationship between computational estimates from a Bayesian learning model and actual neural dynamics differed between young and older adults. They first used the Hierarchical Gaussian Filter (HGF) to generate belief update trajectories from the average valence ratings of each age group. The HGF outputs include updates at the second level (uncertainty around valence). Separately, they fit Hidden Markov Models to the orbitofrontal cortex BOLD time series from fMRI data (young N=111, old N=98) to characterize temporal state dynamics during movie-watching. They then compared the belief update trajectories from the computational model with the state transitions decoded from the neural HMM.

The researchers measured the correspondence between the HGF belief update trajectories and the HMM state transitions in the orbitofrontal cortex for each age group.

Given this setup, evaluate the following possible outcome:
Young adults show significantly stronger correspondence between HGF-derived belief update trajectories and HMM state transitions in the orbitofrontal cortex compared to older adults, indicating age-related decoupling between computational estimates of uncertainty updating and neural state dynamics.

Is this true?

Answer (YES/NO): NO